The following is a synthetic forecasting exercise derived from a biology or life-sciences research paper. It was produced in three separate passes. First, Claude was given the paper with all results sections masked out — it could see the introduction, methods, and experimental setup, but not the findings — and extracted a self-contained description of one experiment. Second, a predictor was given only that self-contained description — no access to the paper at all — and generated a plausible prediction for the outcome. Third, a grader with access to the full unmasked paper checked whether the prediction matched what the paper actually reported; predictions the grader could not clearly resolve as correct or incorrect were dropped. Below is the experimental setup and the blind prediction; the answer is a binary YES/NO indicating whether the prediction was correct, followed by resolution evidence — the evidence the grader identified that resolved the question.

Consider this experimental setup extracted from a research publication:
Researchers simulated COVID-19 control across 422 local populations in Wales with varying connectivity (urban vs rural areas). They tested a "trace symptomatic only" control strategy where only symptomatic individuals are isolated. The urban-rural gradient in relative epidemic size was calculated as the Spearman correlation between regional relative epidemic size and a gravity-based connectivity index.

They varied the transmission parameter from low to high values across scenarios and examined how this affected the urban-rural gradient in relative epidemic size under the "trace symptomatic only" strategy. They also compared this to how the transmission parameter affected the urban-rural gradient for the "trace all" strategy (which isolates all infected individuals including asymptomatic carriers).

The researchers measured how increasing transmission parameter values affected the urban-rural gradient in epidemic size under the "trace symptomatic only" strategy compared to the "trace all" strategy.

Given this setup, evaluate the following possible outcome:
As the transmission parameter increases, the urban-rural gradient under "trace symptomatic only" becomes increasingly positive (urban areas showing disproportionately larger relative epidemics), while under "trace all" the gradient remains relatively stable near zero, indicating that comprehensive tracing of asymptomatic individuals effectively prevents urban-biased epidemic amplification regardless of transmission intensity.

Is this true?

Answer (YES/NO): NO